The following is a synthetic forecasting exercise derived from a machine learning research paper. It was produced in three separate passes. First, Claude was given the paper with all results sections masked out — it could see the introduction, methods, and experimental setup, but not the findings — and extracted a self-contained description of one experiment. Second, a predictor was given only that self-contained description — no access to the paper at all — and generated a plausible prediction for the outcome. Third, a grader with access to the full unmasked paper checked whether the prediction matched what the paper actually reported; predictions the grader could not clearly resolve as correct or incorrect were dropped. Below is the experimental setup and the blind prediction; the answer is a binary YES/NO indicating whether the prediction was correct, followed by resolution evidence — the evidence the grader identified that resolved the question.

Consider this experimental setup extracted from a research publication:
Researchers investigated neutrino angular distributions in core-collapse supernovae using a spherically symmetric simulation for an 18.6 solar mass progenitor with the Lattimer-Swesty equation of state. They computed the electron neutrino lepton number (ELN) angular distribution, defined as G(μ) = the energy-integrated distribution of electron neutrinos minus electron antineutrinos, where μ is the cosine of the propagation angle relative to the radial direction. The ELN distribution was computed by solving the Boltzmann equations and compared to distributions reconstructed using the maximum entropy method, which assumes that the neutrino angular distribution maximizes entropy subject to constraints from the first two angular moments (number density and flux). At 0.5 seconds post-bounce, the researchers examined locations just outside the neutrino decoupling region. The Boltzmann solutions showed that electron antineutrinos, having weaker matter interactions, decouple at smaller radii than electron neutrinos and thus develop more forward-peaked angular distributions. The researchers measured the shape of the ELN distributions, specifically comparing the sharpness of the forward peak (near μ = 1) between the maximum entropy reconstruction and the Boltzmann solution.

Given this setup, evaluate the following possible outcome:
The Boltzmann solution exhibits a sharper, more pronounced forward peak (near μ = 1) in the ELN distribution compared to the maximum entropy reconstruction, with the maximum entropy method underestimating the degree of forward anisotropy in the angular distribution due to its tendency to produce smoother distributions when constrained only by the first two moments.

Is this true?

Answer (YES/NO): YES